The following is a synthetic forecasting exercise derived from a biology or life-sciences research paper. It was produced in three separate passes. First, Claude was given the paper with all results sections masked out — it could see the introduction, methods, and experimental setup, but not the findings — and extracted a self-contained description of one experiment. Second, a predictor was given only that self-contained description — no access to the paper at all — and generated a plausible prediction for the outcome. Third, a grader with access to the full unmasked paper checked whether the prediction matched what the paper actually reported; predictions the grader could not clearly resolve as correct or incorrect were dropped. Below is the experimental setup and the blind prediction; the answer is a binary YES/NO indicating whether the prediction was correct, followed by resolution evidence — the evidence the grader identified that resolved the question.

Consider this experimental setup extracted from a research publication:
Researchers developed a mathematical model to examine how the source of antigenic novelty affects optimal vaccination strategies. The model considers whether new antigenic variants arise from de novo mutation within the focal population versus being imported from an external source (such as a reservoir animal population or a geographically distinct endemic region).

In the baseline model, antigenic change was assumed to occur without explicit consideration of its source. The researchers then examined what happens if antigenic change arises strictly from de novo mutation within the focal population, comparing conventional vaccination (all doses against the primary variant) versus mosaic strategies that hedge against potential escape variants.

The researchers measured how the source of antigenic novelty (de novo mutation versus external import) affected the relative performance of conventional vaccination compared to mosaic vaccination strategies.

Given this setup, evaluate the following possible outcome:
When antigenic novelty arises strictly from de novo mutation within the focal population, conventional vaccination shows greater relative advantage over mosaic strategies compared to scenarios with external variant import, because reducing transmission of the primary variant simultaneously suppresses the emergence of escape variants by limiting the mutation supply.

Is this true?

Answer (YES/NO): YES